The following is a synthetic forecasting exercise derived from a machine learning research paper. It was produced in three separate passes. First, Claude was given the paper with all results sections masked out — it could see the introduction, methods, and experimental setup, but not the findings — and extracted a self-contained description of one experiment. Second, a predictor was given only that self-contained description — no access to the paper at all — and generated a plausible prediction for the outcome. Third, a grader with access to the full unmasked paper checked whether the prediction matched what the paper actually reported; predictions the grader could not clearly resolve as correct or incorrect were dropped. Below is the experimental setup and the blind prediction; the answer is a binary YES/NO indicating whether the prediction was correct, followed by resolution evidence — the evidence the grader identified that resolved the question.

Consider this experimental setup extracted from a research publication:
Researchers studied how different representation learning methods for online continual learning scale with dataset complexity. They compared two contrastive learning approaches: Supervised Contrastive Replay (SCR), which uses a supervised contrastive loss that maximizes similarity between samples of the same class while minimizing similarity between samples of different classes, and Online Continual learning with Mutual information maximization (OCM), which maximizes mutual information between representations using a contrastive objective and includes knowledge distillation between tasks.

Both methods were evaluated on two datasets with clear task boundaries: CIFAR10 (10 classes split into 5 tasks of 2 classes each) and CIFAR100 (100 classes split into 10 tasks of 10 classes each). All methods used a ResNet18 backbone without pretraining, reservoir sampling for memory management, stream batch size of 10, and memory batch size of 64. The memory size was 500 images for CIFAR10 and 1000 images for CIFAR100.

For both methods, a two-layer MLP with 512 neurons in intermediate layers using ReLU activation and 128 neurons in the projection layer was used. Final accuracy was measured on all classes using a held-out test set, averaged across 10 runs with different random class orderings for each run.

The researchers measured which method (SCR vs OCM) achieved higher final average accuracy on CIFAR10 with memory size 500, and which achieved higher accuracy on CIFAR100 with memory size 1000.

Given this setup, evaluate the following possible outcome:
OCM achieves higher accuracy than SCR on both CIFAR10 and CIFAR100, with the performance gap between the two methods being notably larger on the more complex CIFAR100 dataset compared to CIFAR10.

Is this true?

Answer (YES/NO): NO